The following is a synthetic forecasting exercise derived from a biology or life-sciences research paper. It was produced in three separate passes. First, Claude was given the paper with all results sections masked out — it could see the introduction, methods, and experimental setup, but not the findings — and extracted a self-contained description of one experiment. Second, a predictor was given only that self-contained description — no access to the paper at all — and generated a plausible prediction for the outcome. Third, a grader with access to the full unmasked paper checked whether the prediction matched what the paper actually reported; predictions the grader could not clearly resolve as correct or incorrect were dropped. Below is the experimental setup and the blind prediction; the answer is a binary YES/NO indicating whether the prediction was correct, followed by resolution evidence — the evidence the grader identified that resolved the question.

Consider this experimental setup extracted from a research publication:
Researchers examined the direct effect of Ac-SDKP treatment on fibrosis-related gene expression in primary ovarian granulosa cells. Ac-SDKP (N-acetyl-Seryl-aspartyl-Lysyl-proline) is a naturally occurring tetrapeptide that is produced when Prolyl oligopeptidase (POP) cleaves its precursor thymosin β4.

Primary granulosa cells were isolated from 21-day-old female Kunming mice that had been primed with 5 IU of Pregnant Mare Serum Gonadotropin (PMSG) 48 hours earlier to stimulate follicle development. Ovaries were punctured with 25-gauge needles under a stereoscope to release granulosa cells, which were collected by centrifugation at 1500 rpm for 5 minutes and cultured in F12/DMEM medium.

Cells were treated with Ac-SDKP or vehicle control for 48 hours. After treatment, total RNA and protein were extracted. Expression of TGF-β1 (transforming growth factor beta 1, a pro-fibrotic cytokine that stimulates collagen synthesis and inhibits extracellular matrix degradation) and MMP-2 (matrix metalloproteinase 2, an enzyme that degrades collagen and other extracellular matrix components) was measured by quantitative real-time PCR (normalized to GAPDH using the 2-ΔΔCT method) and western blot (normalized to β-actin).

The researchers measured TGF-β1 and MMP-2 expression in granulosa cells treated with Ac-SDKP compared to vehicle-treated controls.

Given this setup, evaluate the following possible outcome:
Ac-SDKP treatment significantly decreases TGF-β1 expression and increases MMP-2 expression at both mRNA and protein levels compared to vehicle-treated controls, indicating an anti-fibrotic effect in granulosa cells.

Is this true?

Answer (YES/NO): YES